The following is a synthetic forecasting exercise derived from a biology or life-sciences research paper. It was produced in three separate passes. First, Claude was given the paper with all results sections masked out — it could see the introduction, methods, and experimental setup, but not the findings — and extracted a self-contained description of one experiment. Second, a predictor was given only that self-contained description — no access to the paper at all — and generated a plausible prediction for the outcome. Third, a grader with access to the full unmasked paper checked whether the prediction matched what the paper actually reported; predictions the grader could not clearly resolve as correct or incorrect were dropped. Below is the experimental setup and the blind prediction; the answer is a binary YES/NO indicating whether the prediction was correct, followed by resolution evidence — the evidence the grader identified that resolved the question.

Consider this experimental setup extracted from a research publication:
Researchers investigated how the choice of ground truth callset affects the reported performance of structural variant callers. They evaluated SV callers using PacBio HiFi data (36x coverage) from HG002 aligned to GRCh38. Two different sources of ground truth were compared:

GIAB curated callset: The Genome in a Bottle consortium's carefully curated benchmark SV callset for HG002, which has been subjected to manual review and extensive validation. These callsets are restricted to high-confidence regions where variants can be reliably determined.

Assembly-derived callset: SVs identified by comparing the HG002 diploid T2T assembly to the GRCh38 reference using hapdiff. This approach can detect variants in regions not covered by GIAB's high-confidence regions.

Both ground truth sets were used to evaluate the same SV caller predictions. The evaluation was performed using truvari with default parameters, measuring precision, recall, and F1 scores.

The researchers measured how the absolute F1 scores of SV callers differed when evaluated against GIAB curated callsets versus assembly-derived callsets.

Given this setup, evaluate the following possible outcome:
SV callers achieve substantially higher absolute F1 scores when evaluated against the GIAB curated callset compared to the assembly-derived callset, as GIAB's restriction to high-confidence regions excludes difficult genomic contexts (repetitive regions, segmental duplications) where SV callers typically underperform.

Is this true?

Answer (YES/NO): YES